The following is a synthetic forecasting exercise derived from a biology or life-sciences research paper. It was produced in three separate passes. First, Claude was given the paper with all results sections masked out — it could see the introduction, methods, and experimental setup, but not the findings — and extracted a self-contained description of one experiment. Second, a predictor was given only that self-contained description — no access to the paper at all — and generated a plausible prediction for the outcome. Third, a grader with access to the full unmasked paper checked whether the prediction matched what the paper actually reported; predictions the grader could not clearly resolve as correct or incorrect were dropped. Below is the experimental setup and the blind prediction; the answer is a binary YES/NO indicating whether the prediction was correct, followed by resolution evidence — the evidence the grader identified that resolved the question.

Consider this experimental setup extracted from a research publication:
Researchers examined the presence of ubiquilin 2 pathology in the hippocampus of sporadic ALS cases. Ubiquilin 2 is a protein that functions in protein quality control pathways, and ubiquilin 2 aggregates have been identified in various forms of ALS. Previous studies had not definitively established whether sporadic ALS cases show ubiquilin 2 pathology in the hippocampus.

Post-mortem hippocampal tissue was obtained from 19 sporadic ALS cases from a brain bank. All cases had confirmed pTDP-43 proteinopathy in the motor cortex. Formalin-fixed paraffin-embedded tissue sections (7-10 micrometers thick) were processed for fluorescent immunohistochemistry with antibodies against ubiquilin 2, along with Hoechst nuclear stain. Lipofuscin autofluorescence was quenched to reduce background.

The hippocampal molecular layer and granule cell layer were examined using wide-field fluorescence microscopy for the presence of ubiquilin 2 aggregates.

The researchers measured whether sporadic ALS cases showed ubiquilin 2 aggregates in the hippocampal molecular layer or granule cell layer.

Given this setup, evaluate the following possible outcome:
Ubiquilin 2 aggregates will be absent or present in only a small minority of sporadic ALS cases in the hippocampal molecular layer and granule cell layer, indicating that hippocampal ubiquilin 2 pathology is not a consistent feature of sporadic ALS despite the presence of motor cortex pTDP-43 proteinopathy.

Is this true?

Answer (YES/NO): YES